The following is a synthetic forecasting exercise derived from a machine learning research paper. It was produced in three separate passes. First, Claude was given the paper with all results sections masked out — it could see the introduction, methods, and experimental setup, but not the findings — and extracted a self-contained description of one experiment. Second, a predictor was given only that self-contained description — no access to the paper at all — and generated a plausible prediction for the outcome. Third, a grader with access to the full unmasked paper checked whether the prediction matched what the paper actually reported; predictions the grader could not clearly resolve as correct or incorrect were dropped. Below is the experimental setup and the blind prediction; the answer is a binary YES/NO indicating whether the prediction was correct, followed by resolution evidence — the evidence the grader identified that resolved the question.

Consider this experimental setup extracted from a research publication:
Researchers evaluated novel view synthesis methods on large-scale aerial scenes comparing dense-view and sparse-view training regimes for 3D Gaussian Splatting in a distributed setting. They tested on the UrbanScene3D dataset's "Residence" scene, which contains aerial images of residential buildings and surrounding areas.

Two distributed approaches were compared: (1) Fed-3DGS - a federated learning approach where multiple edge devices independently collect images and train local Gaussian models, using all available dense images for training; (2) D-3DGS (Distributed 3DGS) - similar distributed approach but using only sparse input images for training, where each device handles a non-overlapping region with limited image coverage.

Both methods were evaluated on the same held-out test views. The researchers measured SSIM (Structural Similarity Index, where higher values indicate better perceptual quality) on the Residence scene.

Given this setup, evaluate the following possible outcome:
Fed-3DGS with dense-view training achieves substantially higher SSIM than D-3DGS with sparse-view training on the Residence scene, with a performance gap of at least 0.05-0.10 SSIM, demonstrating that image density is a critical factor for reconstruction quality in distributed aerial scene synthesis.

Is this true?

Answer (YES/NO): NO